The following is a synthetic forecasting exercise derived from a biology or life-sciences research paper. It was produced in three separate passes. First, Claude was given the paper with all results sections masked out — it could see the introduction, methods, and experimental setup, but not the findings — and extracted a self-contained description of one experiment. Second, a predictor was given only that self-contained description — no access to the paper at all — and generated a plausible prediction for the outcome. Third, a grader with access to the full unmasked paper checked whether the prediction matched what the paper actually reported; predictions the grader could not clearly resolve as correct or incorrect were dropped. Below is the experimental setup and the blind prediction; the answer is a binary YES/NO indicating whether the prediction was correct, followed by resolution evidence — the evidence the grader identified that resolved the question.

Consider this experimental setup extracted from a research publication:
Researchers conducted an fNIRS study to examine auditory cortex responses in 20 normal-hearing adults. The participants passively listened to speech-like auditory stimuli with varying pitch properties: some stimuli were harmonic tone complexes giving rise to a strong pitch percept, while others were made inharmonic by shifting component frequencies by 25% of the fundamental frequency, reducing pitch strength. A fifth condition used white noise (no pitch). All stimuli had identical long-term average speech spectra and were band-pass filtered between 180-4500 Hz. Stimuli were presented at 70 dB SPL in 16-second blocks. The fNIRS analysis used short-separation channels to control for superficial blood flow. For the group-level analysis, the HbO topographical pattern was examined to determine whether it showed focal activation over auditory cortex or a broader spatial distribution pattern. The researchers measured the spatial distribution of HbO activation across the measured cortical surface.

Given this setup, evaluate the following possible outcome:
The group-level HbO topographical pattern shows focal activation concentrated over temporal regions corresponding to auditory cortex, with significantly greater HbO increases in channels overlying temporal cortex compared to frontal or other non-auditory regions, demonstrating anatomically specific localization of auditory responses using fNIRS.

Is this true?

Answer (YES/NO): NO